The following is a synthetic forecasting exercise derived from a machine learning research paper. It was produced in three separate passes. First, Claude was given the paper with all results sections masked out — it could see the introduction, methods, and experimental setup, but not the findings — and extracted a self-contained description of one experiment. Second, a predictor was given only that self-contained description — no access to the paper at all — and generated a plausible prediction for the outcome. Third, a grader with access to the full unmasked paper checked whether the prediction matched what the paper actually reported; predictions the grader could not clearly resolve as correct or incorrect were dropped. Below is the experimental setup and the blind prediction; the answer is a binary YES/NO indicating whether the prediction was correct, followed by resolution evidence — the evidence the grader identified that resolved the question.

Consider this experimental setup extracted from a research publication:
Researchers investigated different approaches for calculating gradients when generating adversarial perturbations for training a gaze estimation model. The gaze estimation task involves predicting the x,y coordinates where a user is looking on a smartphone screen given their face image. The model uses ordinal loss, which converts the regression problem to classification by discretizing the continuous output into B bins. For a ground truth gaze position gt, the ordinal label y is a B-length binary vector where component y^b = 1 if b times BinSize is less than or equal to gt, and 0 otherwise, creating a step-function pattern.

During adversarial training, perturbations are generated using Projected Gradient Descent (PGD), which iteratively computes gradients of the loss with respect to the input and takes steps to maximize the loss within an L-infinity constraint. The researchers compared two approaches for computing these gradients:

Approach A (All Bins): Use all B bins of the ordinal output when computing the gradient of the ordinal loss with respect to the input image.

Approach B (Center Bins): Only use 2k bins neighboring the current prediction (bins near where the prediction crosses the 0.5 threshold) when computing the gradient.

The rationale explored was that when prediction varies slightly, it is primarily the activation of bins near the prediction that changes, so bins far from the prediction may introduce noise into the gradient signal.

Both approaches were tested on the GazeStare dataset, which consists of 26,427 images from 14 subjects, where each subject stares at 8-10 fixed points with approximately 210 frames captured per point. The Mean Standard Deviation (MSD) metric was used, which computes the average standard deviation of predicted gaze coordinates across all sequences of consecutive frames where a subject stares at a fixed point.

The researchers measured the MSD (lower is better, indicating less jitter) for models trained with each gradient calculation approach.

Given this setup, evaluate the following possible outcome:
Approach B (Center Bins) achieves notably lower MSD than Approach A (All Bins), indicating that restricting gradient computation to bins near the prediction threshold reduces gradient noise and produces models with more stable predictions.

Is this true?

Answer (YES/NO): YES